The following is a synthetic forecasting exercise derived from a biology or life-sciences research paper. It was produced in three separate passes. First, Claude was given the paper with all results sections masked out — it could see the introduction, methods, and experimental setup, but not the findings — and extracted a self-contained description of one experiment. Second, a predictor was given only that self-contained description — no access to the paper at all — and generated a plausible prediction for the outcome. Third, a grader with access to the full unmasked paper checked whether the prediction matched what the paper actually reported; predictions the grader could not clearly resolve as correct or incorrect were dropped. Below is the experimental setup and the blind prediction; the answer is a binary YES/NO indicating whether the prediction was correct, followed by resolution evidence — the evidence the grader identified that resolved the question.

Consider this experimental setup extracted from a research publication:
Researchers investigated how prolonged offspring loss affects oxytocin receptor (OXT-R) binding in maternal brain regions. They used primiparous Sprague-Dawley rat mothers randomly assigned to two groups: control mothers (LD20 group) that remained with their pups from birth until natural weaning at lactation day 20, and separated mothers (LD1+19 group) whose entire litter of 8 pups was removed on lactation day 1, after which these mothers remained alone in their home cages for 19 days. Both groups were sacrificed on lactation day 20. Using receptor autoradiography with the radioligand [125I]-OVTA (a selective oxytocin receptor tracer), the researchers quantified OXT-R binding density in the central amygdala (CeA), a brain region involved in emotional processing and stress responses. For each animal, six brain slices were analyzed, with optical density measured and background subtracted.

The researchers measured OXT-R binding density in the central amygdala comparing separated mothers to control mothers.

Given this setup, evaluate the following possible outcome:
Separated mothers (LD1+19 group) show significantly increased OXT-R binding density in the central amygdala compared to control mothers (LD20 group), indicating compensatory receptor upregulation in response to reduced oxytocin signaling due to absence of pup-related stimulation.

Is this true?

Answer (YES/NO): NO